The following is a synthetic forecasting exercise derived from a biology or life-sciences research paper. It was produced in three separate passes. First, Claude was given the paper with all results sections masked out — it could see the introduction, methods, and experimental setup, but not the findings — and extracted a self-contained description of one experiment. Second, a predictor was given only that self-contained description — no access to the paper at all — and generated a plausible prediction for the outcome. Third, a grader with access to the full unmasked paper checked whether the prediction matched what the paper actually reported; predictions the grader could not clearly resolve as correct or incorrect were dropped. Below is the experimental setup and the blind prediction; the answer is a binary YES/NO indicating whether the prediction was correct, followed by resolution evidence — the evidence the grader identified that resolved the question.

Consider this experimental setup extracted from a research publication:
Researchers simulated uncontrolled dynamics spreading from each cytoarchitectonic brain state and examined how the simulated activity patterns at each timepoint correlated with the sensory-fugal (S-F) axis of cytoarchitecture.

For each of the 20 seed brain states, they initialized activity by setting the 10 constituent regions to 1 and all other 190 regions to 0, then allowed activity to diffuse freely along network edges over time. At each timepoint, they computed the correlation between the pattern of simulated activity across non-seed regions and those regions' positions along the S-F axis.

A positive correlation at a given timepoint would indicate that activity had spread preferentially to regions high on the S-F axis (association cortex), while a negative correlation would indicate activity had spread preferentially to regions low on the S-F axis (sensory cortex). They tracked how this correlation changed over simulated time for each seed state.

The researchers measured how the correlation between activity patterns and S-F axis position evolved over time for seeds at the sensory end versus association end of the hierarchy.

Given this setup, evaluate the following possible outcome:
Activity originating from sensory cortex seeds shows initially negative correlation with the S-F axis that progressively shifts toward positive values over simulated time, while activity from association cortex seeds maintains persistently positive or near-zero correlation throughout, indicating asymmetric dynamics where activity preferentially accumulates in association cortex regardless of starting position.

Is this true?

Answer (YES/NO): NO